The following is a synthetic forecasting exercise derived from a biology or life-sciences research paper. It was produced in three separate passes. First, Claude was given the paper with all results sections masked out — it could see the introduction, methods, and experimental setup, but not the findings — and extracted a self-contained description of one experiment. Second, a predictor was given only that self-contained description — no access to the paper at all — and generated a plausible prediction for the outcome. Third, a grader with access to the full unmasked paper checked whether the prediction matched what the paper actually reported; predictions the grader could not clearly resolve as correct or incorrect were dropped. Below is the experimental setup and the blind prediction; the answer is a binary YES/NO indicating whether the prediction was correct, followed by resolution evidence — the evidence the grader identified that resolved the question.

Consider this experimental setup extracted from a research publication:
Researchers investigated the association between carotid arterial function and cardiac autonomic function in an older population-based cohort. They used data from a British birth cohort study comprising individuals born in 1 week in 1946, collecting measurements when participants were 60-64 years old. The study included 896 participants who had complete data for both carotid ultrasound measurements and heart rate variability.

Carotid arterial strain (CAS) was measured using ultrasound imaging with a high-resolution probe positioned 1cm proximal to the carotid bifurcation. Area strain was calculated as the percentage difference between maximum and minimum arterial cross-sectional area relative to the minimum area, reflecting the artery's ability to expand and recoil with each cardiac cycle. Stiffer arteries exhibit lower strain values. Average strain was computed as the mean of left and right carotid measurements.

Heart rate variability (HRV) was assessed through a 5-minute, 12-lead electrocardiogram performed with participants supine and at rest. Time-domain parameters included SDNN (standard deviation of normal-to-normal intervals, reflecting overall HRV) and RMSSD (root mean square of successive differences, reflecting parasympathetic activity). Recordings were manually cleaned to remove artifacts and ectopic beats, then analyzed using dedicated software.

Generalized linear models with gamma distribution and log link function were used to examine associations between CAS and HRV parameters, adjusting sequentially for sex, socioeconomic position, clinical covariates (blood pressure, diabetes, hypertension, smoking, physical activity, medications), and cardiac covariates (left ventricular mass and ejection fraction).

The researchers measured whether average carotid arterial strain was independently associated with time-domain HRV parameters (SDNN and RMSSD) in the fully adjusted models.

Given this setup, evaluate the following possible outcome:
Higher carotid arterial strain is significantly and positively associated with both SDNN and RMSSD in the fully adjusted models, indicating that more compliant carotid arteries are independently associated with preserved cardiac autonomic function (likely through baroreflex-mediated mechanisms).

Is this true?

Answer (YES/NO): YES